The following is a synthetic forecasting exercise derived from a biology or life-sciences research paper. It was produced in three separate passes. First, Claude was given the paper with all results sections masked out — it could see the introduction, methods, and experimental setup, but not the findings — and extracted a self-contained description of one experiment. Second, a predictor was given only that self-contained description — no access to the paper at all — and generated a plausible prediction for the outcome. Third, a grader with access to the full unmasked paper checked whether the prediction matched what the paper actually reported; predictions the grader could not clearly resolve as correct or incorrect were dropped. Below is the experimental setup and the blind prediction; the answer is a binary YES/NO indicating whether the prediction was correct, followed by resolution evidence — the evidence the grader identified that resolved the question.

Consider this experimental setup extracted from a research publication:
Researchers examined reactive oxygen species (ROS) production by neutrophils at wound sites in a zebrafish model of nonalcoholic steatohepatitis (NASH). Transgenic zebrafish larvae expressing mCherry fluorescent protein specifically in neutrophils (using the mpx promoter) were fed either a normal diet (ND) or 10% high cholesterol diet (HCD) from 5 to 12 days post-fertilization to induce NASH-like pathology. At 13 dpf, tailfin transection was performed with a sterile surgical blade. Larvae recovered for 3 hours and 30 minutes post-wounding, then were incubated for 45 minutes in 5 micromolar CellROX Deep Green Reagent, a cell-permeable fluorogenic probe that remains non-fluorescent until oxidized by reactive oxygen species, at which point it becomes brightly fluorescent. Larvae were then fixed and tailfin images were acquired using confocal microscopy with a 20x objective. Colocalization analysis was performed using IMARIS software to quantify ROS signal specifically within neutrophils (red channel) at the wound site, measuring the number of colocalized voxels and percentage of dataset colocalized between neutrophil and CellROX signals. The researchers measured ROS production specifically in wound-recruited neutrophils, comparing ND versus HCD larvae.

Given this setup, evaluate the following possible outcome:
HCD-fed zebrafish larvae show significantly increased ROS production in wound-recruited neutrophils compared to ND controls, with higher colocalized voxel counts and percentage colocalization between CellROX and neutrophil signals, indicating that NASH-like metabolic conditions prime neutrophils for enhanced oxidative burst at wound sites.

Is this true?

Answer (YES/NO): YES